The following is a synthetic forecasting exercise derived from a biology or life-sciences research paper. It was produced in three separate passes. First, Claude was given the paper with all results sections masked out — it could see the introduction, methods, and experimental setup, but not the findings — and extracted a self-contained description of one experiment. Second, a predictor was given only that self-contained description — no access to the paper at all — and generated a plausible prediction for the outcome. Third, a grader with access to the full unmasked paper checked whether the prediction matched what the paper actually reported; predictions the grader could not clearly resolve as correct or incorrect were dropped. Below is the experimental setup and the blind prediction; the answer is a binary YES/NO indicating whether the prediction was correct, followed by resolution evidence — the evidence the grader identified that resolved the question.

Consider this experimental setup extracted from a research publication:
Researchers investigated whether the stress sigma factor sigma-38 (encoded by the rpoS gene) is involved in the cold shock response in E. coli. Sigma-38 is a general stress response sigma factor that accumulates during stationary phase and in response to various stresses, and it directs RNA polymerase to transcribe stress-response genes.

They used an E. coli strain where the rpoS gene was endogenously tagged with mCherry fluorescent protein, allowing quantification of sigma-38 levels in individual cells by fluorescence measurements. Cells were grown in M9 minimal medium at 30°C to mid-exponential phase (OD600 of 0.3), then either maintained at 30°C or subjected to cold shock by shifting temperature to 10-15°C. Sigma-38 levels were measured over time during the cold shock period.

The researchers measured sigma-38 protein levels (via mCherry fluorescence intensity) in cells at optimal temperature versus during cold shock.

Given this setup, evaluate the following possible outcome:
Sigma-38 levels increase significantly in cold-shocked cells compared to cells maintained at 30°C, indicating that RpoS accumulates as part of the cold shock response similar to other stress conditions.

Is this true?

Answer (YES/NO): NO